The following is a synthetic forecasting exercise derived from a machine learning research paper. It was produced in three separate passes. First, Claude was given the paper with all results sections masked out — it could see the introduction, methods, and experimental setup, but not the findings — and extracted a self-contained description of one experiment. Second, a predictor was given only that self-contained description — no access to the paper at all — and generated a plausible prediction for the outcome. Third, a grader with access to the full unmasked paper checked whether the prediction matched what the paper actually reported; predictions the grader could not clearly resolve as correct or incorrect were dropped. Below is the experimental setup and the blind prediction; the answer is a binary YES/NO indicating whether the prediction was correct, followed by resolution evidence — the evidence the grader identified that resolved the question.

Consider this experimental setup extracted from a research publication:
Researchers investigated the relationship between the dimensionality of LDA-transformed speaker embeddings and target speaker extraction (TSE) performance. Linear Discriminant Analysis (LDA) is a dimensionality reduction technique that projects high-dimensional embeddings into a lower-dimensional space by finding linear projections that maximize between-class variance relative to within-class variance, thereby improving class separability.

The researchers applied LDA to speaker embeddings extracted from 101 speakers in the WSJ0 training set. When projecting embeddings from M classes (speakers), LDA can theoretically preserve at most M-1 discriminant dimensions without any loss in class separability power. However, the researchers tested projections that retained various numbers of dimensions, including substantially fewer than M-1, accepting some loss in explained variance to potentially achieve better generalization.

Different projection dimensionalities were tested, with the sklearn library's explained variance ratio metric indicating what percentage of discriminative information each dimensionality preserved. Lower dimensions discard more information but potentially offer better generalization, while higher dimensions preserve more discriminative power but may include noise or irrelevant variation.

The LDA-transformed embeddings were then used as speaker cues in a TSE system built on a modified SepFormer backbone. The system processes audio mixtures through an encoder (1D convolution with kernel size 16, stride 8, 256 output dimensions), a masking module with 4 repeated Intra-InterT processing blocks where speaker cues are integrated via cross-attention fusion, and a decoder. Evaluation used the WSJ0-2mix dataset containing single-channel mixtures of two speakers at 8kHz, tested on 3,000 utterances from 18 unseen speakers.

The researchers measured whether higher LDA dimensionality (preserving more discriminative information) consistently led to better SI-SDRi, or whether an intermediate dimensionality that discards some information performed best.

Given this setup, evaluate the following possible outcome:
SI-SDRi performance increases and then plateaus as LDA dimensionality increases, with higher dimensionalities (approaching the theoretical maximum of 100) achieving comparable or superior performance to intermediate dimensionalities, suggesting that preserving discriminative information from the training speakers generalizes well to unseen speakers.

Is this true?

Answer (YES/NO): NO